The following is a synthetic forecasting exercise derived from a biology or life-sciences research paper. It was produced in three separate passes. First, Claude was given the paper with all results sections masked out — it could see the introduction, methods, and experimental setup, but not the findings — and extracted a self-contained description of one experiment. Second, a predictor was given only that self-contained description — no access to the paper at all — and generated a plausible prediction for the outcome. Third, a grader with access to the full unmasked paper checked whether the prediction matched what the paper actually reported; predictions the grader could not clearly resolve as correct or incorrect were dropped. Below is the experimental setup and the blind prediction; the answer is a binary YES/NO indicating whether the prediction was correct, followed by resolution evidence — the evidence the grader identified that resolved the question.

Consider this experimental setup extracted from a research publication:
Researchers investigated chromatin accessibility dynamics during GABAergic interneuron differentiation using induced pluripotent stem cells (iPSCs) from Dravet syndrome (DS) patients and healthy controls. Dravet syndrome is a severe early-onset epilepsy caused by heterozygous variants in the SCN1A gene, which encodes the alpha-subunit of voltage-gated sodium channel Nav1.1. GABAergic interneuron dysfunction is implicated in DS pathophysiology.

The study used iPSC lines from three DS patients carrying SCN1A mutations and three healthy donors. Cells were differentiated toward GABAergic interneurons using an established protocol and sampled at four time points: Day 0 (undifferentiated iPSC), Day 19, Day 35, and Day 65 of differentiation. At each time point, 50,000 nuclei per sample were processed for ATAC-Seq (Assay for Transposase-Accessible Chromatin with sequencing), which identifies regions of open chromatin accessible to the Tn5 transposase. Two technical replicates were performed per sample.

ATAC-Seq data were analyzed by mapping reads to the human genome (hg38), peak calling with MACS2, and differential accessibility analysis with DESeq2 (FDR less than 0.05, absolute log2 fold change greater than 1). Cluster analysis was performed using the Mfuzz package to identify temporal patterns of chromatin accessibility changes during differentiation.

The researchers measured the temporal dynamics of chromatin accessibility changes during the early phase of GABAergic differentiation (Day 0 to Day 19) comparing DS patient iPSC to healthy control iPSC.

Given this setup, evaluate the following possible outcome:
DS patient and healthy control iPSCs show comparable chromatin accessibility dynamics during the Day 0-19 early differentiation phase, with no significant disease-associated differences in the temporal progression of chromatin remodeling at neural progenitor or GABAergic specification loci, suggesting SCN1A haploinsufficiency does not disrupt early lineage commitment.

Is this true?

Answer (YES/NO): NO